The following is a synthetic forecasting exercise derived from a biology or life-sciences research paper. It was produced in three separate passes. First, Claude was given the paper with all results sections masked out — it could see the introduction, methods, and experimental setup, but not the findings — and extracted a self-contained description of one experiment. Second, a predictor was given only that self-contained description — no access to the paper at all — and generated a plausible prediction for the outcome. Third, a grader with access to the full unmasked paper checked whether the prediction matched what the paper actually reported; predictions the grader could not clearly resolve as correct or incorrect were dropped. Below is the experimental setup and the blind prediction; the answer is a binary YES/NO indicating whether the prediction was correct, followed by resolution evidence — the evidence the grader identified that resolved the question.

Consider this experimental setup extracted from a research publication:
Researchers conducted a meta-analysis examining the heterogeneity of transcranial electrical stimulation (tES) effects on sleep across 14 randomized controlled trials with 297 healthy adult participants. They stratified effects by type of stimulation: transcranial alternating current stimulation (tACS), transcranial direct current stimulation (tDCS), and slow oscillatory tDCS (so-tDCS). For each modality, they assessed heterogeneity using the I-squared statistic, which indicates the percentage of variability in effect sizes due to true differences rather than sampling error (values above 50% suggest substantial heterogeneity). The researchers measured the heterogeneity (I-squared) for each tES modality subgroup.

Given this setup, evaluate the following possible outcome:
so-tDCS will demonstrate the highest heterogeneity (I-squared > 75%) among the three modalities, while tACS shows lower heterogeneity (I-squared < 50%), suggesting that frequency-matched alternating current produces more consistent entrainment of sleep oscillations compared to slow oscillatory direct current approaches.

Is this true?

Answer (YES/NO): NO